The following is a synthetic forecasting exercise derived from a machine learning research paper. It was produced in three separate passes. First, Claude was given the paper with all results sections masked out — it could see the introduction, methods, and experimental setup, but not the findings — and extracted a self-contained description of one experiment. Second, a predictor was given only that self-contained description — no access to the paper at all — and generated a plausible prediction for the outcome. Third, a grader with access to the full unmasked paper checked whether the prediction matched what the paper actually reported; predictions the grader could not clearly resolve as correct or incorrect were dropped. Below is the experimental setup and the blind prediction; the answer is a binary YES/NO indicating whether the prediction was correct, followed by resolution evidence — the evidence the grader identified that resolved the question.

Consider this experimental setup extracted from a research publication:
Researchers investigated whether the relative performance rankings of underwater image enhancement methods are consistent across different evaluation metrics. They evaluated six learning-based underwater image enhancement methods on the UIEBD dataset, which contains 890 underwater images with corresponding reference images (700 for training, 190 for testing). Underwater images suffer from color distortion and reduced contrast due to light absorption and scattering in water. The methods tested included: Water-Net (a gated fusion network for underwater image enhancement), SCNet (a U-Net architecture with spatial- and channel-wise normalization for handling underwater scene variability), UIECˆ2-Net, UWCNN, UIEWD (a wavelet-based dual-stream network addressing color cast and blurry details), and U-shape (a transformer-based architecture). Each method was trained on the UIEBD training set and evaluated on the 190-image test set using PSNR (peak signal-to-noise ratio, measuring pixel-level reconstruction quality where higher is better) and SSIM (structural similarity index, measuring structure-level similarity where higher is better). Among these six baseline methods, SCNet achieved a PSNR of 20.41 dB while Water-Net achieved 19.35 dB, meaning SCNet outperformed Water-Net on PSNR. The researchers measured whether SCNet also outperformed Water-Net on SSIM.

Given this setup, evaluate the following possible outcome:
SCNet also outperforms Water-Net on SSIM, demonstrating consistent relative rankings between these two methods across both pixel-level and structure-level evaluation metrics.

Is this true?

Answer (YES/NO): NO